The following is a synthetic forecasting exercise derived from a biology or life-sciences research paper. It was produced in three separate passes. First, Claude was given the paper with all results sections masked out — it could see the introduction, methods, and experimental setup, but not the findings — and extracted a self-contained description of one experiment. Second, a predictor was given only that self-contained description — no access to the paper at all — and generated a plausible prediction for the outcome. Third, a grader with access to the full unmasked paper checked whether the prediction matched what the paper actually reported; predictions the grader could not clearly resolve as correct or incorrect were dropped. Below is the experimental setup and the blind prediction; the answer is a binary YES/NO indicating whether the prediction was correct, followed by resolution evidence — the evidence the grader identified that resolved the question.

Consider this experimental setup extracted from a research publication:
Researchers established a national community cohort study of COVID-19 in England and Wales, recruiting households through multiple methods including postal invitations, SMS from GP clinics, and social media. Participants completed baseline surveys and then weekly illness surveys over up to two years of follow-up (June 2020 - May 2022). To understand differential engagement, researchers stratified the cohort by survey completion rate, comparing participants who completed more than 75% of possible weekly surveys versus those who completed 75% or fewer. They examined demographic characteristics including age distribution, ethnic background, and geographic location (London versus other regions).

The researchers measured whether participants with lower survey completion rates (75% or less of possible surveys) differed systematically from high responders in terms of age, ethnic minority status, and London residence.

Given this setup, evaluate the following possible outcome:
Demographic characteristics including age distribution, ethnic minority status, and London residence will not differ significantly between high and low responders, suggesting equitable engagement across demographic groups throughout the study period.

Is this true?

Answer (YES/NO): NO